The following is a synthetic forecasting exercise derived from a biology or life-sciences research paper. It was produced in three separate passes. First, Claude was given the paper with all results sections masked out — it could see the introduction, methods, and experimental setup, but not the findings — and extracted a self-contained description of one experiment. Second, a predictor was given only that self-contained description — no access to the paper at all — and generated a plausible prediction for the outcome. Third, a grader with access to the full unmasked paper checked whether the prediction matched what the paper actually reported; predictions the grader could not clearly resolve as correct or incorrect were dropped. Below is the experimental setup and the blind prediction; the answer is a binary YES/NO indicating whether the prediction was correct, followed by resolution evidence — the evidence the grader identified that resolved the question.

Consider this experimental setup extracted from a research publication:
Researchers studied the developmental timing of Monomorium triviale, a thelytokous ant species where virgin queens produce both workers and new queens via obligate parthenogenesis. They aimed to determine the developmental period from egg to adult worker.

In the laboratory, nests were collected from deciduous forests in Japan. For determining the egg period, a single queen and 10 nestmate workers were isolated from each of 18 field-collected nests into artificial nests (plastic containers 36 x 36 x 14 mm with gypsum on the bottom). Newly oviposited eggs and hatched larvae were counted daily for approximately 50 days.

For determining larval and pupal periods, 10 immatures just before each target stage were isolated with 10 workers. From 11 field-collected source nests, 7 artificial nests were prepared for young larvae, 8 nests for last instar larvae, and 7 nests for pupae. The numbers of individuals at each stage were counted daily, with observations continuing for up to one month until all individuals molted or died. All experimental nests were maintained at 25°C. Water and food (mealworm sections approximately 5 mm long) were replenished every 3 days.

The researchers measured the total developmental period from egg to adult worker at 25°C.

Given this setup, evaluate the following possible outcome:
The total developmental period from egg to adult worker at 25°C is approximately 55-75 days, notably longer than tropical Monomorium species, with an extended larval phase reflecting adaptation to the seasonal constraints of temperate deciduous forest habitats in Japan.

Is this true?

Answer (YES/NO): YES